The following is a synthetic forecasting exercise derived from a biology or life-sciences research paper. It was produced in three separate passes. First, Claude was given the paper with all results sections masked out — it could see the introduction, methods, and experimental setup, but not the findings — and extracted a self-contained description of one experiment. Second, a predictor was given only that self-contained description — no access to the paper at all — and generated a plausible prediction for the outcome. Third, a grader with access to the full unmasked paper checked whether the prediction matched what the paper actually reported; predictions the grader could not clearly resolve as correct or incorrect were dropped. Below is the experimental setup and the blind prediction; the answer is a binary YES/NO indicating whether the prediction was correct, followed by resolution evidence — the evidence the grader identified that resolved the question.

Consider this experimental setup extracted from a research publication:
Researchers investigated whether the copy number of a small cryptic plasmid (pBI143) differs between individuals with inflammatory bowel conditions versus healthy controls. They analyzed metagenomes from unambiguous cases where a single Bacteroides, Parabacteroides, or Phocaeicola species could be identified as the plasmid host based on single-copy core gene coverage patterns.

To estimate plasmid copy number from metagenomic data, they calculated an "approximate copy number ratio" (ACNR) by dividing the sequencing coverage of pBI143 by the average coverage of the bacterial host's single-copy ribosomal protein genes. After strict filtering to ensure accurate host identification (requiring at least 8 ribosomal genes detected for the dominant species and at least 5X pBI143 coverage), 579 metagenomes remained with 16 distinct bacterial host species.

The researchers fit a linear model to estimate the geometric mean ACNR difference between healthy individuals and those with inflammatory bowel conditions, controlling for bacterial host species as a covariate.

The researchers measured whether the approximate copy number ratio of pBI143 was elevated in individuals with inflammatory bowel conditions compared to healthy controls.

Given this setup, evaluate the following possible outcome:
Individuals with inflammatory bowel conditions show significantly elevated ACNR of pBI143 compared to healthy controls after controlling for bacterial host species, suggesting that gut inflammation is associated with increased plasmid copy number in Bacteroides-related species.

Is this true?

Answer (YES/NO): YES